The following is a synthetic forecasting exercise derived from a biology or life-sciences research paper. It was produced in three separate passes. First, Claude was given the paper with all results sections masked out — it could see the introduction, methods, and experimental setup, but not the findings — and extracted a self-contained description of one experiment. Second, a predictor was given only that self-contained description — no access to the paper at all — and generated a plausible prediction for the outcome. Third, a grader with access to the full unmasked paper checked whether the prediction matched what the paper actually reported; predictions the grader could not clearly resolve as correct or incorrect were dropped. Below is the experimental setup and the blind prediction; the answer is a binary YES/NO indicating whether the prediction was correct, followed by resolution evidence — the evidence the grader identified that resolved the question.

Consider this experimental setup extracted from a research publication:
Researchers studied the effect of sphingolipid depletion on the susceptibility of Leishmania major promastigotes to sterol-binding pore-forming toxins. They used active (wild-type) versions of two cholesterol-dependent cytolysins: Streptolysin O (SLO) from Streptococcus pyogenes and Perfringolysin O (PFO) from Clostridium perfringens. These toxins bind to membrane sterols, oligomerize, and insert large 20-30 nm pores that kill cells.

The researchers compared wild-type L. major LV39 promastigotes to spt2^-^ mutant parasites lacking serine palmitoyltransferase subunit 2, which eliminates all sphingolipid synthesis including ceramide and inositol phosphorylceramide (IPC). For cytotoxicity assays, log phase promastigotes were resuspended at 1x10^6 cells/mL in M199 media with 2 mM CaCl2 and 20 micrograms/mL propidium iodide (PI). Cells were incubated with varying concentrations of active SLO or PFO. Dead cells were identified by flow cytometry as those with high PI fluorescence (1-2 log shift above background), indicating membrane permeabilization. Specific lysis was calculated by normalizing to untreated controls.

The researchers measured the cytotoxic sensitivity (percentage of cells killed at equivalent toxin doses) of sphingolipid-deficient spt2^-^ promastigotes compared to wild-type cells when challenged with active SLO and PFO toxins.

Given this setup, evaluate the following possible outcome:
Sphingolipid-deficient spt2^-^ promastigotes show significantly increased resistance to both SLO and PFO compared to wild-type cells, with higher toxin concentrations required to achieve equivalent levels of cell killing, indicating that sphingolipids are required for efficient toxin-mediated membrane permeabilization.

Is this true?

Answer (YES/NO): NO